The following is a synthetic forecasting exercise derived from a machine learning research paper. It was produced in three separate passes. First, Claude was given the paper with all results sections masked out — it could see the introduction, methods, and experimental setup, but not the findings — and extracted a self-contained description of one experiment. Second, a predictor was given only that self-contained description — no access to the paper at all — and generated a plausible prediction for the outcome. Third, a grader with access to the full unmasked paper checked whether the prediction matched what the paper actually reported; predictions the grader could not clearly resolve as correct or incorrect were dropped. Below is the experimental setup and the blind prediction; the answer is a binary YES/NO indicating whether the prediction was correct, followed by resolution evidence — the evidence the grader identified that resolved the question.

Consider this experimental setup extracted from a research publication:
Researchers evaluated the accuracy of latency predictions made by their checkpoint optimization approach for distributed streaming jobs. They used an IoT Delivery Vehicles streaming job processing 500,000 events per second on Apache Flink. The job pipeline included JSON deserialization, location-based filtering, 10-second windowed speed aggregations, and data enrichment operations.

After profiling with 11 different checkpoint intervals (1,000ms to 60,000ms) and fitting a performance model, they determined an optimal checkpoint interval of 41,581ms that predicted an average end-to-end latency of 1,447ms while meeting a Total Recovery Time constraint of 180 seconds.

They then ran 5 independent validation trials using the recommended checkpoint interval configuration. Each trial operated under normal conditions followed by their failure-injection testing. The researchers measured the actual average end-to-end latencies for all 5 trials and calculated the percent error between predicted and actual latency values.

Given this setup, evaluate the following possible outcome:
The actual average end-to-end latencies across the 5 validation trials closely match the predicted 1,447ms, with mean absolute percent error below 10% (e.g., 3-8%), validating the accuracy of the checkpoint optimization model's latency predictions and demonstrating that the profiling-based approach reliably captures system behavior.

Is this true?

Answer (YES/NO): YES